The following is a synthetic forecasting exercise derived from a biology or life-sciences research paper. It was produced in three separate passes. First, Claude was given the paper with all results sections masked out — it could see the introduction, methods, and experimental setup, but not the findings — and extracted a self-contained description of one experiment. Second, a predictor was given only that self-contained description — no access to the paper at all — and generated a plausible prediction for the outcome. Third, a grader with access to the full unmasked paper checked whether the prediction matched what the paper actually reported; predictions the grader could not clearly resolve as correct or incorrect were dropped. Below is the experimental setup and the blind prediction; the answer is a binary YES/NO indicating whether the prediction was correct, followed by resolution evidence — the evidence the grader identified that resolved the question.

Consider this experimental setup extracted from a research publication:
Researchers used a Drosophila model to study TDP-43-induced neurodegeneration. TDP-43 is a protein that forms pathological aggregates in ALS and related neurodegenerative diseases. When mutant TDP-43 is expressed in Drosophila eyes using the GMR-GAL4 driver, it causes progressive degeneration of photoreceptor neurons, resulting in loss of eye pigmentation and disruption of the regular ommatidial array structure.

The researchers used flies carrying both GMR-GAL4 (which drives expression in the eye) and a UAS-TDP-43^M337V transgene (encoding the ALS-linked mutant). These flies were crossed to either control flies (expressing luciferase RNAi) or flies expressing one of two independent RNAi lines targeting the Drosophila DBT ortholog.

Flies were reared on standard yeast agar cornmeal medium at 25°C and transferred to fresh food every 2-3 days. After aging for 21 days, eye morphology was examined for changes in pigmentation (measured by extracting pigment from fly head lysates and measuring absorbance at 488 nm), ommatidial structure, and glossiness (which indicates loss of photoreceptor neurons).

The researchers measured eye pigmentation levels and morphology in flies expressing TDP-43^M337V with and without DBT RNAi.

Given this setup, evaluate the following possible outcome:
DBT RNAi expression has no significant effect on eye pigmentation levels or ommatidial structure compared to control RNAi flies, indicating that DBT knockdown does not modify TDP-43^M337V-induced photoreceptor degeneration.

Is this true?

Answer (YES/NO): NO